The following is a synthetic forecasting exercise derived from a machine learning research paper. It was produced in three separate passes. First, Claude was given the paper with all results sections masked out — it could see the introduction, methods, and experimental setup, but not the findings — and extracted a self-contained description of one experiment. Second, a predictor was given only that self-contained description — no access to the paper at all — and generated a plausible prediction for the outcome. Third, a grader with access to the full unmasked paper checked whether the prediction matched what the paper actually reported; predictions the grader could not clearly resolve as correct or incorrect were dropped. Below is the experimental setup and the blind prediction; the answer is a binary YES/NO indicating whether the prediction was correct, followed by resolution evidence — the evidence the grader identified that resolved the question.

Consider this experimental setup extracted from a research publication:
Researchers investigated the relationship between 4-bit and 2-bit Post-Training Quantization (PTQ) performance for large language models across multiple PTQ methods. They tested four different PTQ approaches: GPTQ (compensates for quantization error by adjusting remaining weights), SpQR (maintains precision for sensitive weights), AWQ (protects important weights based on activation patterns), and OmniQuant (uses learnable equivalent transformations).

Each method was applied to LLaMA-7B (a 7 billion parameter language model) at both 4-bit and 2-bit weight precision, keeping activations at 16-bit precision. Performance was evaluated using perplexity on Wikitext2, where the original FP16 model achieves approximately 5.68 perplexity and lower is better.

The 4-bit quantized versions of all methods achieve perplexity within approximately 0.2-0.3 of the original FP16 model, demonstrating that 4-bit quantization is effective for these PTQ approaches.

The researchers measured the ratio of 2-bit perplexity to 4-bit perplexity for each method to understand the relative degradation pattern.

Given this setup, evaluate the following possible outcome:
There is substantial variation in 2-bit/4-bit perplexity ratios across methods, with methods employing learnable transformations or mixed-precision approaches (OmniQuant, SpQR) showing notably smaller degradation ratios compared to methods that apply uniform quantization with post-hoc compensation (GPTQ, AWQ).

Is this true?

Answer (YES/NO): YES